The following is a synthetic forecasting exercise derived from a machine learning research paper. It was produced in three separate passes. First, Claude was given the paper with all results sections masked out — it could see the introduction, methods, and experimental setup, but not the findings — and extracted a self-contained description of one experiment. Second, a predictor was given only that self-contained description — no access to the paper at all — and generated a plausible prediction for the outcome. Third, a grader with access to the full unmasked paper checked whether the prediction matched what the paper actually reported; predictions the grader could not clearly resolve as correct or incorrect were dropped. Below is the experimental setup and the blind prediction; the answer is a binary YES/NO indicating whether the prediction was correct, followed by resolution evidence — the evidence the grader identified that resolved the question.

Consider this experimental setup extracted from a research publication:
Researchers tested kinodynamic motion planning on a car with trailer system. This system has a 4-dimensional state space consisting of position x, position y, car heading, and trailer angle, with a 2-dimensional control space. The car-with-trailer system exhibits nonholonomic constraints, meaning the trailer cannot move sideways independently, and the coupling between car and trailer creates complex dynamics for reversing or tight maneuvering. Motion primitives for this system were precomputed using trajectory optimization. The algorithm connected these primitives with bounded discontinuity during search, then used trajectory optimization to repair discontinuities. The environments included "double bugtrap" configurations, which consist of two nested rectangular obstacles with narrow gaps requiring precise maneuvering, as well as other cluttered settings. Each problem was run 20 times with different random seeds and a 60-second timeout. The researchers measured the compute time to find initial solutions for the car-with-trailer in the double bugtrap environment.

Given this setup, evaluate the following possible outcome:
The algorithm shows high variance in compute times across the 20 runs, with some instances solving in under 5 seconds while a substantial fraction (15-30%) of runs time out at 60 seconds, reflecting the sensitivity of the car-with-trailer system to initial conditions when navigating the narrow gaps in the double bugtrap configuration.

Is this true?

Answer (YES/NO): NO